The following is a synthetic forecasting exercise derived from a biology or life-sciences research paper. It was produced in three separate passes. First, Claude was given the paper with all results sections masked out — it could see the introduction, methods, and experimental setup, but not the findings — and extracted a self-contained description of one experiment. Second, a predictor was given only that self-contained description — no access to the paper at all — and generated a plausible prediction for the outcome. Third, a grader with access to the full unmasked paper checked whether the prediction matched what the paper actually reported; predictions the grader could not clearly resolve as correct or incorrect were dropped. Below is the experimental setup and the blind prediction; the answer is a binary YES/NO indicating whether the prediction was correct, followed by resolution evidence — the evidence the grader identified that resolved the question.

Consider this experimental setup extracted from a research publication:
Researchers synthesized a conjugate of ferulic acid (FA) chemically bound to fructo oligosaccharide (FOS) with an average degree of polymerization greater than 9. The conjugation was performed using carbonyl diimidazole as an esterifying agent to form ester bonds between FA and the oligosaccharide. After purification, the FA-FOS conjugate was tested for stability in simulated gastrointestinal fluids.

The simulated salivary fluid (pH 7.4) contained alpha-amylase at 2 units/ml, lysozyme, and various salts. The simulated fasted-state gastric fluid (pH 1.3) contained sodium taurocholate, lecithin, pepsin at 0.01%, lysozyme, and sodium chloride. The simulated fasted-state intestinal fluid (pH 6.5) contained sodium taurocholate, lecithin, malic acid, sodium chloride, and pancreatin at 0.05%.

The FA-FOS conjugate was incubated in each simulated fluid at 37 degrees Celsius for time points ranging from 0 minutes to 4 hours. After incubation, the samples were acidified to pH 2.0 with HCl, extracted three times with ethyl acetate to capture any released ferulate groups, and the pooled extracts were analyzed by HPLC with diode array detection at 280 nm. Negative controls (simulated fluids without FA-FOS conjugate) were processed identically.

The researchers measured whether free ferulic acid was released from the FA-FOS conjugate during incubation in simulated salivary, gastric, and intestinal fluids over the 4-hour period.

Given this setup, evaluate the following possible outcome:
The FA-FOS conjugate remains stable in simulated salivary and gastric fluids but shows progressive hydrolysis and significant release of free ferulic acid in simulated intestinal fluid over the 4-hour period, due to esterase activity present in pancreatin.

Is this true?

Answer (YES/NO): NO